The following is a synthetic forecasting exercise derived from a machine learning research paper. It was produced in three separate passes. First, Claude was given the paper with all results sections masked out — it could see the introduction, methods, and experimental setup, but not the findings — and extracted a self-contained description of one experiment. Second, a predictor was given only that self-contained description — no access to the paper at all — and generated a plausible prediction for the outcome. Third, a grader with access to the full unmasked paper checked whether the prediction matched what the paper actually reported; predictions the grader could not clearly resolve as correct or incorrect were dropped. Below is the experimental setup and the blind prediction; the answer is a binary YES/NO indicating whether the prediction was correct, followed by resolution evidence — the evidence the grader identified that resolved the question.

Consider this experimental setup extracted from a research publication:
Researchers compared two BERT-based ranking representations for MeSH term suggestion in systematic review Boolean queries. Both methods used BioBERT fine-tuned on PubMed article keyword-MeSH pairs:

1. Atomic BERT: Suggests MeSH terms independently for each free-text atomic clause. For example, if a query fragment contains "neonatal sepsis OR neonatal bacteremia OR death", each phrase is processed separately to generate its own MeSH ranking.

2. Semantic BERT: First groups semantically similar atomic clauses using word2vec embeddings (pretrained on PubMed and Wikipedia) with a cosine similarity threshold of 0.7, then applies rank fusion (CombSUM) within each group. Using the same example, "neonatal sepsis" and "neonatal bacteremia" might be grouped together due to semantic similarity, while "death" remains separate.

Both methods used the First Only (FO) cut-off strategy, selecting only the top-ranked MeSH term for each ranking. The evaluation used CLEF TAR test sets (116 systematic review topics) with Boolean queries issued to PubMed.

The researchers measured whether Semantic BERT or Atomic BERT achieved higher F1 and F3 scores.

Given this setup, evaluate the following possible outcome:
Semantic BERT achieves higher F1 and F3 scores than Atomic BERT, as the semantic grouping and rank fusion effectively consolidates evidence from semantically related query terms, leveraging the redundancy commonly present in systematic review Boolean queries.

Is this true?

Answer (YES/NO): YES